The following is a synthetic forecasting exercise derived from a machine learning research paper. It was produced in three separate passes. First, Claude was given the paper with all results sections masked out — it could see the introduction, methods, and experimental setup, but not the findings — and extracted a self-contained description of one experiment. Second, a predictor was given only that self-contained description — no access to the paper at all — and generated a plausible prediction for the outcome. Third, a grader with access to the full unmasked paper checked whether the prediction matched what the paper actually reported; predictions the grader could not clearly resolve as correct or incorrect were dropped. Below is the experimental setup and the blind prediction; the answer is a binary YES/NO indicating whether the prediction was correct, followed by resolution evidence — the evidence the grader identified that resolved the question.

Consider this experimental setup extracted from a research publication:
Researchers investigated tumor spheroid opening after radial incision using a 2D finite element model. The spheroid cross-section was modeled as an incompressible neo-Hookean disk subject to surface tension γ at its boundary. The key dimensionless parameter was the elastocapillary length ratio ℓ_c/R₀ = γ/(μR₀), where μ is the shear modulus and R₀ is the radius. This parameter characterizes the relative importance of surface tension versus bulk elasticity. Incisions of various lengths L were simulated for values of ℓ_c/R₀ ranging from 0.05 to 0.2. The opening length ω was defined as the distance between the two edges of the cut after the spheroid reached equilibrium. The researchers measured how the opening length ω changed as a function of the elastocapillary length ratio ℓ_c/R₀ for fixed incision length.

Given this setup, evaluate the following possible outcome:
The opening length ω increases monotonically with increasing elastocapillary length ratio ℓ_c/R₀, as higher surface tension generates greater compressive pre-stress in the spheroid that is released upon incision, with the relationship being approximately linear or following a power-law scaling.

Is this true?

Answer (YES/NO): NO